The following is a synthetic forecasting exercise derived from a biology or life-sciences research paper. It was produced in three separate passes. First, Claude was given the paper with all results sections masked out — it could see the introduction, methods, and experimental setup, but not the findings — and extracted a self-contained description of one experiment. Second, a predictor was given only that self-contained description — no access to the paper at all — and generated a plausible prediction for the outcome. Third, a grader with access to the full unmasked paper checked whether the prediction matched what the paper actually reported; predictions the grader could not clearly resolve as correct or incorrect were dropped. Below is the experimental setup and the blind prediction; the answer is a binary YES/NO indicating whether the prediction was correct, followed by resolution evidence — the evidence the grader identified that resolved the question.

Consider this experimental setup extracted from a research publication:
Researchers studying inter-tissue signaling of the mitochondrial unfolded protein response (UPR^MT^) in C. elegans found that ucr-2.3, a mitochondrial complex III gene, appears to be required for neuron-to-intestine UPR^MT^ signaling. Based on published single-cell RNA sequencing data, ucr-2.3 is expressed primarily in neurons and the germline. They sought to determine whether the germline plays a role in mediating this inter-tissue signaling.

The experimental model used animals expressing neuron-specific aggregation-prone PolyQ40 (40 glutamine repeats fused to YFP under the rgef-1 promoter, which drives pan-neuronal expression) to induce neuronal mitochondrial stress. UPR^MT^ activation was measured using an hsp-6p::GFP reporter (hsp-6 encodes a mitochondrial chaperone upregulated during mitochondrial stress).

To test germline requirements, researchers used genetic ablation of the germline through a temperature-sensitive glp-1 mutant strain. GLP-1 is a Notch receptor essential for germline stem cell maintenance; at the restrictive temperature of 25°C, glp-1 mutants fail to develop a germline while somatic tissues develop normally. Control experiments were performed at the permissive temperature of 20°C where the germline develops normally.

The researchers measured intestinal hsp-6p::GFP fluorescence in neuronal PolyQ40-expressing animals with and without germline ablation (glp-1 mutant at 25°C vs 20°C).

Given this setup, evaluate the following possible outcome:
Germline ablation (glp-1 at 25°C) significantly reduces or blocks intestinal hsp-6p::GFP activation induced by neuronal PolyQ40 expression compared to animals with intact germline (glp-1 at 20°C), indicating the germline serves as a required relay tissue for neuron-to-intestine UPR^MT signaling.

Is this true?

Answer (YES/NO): YES